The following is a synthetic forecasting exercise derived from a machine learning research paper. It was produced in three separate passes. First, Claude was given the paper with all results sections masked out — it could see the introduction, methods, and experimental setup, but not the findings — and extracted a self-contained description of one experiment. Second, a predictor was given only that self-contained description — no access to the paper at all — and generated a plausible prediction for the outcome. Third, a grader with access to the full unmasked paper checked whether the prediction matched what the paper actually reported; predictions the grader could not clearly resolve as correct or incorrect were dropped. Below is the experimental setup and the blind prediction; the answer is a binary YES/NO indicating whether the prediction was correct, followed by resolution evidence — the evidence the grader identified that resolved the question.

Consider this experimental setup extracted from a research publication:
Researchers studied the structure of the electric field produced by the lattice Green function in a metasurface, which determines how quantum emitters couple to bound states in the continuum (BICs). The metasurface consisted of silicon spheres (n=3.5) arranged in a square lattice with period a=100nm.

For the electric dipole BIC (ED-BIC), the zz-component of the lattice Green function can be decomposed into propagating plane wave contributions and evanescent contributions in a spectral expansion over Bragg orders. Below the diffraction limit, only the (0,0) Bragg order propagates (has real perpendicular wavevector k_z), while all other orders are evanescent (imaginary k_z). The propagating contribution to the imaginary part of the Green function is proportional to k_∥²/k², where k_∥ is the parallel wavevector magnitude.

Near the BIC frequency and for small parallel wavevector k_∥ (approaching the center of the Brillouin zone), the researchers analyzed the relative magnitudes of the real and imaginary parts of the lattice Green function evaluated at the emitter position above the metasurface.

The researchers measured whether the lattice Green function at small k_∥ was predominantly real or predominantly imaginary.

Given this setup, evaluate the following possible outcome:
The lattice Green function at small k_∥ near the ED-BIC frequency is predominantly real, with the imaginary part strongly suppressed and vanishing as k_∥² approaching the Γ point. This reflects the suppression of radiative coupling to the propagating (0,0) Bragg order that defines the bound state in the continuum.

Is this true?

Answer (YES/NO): YES